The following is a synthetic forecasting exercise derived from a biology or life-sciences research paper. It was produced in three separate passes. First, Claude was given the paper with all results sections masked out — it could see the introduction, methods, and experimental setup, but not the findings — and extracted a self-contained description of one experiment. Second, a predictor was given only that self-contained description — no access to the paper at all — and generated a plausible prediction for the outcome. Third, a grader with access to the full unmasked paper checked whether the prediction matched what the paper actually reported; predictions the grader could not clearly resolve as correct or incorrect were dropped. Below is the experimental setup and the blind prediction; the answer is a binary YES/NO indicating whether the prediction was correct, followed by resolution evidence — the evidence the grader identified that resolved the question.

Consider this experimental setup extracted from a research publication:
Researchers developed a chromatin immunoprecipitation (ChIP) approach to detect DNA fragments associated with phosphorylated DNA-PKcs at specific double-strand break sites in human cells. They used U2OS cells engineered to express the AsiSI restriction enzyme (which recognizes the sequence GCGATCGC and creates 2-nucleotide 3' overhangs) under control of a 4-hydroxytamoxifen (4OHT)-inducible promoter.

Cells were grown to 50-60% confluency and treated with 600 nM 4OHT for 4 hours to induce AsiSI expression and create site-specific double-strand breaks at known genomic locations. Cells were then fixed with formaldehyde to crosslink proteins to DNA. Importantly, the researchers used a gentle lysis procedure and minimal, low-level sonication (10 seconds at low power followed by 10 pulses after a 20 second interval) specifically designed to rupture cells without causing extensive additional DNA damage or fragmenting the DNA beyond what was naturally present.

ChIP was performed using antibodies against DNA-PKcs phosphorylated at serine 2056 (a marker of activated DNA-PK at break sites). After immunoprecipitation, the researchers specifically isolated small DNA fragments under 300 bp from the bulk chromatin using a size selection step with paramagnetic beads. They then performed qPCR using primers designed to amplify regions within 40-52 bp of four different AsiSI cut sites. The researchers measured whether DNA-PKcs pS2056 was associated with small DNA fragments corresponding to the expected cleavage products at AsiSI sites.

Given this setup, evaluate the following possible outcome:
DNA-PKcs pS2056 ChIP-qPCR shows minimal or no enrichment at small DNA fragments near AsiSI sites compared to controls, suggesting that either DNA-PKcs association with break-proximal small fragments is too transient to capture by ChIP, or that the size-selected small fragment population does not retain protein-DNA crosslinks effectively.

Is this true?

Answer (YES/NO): NO